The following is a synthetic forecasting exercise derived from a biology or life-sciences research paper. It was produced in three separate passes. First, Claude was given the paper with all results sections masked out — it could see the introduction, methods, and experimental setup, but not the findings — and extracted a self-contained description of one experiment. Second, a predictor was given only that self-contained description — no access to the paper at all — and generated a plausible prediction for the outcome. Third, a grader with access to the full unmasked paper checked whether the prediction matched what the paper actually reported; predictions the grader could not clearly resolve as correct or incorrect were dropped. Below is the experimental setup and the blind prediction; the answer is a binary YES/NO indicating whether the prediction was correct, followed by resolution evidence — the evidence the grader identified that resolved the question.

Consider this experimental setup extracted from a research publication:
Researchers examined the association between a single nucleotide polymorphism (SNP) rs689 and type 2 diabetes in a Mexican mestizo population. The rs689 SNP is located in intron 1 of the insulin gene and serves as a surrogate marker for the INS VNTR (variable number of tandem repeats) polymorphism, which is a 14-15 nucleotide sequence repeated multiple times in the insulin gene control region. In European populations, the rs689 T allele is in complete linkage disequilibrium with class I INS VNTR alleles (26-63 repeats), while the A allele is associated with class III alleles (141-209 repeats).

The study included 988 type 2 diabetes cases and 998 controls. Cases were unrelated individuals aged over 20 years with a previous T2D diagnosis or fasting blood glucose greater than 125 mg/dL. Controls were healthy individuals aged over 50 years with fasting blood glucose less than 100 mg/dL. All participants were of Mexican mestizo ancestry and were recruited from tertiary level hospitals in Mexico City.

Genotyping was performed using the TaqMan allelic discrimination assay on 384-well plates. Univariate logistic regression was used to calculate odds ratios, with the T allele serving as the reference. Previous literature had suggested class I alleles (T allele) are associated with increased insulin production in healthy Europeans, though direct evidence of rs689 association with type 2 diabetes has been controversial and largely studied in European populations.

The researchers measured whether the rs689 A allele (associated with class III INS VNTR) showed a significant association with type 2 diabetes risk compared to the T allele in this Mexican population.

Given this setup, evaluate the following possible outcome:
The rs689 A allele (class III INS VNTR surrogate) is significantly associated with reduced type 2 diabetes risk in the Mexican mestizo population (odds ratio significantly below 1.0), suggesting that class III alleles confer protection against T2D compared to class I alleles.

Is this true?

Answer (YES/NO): NO